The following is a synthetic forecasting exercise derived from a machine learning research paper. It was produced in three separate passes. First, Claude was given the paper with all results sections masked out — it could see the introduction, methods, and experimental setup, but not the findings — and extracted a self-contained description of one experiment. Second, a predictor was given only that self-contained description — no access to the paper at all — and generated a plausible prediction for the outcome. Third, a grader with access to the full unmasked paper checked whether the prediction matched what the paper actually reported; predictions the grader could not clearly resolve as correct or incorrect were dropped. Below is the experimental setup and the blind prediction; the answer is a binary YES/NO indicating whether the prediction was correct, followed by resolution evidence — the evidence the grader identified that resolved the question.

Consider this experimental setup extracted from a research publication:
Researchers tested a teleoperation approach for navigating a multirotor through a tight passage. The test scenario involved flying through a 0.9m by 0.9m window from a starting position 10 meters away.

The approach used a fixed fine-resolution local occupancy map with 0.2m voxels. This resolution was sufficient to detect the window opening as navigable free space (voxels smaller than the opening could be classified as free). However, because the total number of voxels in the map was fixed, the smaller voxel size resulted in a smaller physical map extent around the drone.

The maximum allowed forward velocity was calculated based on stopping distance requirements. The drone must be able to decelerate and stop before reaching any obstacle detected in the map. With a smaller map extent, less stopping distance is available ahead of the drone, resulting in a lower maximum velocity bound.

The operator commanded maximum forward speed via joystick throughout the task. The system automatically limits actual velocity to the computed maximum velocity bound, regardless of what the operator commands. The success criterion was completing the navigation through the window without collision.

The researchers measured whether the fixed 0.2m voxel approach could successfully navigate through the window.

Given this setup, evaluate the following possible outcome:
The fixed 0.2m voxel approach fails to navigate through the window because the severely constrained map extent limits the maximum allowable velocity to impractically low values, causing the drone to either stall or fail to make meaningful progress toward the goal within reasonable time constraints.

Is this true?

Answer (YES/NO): NO